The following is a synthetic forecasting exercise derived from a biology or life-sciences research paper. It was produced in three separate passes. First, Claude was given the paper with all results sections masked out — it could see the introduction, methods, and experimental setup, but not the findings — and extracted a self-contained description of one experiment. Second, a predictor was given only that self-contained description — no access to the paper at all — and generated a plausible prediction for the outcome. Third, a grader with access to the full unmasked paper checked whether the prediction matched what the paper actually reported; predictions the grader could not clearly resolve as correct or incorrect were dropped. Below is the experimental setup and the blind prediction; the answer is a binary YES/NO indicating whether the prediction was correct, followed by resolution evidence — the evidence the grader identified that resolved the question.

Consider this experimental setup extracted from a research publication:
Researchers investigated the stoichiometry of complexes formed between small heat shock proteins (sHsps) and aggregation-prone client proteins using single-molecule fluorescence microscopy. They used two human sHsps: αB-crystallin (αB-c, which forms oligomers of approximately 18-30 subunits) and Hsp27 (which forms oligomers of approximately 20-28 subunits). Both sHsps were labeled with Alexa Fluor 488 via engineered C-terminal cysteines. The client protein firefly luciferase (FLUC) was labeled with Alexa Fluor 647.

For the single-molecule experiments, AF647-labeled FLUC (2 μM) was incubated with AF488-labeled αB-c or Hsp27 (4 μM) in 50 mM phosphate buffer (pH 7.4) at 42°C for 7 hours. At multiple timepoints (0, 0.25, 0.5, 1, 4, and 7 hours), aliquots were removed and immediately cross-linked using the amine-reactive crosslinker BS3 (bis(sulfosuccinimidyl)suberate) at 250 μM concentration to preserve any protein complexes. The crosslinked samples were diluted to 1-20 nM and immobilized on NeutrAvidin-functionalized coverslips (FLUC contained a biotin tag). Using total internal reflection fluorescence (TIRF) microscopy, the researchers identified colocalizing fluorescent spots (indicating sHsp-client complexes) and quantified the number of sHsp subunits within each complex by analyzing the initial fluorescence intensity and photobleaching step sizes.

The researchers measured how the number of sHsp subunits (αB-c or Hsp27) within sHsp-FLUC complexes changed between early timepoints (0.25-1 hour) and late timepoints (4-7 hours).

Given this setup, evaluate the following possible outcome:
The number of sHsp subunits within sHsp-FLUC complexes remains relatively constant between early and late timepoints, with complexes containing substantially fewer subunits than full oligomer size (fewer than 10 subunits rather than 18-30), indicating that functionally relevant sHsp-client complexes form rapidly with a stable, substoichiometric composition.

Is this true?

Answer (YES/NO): NO